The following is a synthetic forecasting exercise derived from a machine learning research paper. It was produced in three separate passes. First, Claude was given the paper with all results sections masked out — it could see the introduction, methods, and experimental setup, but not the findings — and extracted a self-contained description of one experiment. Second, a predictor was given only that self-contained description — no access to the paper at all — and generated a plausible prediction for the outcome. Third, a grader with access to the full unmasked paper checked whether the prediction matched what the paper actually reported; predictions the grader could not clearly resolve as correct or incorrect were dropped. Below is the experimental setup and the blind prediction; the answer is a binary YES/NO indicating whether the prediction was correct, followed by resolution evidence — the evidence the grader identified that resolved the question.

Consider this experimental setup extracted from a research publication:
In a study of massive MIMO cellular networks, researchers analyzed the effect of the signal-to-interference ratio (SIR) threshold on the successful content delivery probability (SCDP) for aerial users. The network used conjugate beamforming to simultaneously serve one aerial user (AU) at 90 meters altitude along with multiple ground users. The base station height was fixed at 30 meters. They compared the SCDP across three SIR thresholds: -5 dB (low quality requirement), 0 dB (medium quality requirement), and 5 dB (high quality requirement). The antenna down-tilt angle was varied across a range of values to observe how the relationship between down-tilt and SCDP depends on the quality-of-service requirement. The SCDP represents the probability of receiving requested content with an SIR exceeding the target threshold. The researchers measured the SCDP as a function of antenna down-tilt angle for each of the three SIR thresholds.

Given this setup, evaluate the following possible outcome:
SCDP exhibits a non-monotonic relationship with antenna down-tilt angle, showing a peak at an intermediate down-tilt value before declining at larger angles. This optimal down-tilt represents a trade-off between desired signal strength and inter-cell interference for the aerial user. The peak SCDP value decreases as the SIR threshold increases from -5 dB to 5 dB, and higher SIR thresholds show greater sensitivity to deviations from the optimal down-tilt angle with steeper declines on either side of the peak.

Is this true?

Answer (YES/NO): NO